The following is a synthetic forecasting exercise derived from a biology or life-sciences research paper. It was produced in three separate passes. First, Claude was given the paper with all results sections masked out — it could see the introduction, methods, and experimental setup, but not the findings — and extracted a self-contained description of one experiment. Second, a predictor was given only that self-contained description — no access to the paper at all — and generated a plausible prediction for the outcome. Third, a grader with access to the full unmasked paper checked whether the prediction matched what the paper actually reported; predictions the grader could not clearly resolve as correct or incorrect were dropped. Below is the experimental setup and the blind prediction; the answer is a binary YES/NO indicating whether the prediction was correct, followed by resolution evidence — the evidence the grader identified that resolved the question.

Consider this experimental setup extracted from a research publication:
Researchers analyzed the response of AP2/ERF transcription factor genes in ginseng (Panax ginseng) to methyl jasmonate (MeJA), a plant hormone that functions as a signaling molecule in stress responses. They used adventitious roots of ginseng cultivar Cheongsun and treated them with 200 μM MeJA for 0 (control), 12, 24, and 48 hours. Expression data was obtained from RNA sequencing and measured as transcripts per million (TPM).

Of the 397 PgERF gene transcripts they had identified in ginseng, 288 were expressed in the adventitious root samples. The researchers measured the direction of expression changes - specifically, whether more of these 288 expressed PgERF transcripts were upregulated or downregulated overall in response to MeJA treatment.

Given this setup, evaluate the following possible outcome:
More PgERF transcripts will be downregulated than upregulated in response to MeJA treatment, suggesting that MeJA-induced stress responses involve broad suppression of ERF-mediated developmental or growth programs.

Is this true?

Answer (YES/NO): YES